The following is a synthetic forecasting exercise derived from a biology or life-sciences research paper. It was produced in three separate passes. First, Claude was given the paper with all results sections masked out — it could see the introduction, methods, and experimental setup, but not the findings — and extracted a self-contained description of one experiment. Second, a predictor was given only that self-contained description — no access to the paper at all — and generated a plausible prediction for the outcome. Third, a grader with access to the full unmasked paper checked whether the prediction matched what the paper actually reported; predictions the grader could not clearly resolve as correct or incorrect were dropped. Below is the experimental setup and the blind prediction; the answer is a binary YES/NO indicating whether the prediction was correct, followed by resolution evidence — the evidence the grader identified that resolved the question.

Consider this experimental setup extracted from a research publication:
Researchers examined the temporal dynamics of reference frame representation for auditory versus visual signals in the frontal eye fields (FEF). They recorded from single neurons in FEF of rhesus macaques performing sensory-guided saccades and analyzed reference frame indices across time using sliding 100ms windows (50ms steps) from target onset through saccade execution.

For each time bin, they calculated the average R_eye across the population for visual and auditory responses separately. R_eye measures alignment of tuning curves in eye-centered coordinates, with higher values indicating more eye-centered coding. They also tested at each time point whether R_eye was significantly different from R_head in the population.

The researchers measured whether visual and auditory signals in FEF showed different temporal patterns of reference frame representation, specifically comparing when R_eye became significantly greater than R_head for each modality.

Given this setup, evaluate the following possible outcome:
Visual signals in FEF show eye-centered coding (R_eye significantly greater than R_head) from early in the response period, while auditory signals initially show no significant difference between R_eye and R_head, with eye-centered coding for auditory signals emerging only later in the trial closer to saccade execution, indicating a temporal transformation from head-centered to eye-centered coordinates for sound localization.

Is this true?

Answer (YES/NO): NO